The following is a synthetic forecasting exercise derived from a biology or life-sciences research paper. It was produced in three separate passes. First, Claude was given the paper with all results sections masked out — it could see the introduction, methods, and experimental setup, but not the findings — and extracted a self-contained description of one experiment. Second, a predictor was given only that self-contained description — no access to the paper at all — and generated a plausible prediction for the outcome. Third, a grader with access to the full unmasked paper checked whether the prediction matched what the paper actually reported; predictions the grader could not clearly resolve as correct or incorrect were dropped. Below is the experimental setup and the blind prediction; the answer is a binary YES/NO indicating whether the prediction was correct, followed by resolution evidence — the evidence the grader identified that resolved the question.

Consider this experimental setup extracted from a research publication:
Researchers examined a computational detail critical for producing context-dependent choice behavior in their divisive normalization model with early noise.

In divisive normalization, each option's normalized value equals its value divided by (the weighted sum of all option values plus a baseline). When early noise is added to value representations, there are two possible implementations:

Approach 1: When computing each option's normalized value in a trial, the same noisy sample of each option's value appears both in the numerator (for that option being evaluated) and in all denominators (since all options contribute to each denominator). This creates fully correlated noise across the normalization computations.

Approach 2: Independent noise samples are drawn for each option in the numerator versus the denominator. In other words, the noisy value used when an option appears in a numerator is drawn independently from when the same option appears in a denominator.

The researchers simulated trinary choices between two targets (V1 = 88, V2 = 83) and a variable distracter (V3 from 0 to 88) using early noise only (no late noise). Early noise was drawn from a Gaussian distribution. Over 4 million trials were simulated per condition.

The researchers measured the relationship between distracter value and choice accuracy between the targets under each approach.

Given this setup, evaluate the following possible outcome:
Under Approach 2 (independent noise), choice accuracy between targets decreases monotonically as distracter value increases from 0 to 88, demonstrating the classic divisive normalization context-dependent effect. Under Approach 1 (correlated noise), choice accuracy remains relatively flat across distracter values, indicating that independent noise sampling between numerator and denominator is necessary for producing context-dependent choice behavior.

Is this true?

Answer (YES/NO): NO